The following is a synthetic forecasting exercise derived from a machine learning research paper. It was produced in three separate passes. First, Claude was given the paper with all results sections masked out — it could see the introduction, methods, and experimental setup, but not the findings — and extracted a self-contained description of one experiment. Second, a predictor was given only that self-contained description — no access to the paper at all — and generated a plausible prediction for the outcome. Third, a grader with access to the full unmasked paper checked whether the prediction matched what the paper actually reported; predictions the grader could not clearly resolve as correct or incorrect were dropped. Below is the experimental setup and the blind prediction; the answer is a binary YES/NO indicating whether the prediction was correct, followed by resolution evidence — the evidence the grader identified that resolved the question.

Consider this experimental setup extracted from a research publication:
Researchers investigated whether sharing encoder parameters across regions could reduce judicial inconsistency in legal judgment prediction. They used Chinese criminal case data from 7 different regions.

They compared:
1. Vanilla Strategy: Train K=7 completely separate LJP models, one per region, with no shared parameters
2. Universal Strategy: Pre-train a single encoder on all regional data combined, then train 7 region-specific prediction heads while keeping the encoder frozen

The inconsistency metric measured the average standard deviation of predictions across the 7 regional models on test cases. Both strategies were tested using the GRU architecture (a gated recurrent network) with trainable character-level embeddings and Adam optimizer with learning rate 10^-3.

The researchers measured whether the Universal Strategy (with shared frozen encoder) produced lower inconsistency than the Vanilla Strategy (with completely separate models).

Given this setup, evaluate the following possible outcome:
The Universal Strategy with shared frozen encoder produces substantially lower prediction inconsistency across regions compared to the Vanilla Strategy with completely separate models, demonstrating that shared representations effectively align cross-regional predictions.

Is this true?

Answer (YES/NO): YES